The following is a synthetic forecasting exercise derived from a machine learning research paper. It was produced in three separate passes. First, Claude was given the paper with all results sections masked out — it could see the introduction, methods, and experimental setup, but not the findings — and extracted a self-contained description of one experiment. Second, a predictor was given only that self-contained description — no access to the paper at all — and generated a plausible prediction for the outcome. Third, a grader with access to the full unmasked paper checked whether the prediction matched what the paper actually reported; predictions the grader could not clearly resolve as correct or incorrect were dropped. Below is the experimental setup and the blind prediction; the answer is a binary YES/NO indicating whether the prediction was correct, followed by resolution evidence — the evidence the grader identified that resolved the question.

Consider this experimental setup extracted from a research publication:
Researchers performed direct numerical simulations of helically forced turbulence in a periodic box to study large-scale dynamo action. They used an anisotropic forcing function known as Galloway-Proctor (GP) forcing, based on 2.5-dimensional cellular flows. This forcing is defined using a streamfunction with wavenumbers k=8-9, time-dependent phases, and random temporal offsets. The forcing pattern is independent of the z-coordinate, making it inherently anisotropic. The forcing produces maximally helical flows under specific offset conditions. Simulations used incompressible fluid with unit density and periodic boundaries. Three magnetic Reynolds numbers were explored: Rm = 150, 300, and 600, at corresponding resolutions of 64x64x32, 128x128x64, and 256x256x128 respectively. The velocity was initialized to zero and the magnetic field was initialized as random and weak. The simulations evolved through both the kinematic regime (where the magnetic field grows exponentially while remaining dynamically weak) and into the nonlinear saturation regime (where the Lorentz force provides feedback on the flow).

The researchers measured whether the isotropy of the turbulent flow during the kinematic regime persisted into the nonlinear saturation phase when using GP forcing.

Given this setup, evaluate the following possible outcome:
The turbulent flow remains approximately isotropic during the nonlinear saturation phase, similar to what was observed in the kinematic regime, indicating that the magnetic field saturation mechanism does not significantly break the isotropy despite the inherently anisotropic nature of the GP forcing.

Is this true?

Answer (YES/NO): NO